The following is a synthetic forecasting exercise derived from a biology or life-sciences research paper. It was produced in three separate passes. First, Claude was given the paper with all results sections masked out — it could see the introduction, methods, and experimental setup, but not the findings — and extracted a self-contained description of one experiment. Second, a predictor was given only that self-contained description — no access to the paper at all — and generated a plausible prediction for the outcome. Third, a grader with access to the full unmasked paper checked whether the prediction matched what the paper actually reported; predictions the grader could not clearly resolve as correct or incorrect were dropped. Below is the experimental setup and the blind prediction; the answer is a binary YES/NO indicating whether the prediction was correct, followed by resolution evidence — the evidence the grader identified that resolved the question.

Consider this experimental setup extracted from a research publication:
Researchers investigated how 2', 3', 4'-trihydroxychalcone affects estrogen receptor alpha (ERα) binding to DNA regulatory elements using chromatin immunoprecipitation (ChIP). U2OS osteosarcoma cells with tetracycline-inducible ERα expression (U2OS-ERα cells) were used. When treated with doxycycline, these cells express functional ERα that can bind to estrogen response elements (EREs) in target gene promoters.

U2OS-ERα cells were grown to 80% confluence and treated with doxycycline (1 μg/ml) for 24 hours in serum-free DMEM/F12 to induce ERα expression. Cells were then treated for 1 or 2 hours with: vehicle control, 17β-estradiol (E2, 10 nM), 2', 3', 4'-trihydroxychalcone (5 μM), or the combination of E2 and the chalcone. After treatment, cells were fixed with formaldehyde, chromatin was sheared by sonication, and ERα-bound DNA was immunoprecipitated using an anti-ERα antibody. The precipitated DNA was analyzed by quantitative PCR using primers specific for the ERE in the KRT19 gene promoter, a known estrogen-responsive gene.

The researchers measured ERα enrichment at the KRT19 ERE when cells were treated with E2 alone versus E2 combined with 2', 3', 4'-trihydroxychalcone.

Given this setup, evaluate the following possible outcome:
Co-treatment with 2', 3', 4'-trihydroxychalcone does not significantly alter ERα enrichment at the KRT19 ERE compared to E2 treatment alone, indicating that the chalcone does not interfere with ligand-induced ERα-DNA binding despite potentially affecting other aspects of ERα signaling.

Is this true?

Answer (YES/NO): NO